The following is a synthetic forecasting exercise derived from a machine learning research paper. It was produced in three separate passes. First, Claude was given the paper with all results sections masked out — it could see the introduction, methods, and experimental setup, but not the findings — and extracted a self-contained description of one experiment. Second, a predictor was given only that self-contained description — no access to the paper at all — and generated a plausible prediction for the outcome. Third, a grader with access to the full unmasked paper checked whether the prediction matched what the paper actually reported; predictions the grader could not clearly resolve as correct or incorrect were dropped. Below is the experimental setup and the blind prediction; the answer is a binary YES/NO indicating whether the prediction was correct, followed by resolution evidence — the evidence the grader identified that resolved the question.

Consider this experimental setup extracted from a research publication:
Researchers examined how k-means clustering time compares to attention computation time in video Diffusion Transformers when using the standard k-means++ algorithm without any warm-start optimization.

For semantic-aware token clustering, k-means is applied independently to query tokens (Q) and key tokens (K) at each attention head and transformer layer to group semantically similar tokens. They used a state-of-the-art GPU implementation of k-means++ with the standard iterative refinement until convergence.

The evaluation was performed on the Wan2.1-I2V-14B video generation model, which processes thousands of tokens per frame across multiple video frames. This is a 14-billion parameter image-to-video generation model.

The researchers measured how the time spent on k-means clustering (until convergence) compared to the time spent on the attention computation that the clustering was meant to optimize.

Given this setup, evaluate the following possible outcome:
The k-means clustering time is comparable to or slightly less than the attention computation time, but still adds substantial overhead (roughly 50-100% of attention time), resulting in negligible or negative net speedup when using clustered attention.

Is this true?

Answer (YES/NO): YES